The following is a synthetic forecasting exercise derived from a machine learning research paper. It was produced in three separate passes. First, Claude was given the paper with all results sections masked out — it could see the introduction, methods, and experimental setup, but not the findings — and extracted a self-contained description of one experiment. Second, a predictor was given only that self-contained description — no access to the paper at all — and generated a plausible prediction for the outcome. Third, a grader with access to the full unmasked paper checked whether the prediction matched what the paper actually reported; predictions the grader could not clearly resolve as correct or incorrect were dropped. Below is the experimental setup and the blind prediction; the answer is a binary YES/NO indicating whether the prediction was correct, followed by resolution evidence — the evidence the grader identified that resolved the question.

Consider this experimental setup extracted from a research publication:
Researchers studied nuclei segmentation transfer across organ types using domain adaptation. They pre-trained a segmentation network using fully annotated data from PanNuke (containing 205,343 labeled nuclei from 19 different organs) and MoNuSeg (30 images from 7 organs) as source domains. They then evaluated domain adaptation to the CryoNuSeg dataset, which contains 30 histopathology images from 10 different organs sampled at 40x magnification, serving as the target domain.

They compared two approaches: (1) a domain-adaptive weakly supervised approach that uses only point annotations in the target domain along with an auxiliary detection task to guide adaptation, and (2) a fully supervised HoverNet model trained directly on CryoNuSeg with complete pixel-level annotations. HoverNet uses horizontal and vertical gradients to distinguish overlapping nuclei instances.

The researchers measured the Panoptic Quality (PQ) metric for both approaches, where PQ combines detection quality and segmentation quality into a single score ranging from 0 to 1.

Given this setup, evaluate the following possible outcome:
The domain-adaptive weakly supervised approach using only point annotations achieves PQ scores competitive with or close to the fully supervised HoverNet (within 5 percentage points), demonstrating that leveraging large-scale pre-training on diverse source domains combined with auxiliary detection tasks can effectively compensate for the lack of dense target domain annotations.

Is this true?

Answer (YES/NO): YES